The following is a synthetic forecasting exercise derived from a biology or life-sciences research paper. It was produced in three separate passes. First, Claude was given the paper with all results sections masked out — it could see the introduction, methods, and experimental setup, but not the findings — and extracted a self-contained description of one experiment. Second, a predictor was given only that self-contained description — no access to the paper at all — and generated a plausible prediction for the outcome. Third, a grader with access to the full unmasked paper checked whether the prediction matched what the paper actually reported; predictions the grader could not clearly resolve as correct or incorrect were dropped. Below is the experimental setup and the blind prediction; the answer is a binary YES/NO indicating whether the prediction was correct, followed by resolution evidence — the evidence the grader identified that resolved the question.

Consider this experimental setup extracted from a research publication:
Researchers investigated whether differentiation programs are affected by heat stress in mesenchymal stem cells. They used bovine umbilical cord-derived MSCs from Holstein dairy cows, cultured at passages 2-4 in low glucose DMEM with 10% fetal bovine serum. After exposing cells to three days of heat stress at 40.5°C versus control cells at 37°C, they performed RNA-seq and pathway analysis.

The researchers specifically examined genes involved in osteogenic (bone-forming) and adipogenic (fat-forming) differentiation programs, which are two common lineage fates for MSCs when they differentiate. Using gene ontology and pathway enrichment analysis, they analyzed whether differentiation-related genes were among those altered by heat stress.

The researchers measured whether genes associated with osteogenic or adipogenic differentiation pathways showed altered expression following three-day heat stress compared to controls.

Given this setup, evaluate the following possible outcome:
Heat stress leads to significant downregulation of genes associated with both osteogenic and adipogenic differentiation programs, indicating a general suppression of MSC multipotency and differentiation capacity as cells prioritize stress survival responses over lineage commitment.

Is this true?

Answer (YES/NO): NO